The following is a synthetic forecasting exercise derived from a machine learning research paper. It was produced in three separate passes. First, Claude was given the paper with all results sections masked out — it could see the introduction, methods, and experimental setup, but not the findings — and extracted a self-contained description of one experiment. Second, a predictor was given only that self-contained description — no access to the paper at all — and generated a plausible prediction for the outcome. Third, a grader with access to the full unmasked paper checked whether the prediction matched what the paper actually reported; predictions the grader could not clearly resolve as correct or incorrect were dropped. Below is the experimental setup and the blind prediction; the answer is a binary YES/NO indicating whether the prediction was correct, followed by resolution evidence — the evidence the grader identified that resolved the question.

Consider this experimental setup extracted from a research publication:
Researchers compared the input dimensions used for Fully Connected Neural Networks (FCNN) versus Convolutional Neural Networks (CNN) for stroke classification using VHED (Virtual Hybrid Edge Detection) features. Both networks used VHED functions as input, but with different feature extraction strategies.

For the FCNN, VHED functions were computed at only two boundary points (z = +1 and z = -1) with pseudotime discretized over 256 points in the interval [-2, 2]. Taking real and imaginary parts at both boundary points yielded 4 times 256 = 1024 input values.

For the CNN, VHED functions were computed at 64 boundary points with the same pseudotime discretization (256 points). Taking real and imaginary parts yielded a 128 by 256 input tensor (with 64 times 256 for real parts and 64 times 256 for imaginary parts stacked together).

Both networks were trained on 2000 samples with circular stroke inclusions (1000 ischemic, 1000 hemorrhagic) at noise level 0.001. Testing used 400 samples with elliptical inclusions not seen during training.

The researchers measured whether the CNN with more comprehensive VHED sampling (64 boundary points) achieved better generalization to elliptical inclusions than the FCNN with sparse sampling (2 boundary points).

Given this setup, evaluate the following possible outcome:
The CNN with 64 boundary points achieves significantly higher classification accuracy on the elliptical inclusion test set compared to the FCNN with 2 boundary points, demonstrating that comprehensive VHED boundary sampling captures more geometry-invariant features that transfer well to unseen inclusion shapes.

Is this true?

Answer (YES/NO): NO